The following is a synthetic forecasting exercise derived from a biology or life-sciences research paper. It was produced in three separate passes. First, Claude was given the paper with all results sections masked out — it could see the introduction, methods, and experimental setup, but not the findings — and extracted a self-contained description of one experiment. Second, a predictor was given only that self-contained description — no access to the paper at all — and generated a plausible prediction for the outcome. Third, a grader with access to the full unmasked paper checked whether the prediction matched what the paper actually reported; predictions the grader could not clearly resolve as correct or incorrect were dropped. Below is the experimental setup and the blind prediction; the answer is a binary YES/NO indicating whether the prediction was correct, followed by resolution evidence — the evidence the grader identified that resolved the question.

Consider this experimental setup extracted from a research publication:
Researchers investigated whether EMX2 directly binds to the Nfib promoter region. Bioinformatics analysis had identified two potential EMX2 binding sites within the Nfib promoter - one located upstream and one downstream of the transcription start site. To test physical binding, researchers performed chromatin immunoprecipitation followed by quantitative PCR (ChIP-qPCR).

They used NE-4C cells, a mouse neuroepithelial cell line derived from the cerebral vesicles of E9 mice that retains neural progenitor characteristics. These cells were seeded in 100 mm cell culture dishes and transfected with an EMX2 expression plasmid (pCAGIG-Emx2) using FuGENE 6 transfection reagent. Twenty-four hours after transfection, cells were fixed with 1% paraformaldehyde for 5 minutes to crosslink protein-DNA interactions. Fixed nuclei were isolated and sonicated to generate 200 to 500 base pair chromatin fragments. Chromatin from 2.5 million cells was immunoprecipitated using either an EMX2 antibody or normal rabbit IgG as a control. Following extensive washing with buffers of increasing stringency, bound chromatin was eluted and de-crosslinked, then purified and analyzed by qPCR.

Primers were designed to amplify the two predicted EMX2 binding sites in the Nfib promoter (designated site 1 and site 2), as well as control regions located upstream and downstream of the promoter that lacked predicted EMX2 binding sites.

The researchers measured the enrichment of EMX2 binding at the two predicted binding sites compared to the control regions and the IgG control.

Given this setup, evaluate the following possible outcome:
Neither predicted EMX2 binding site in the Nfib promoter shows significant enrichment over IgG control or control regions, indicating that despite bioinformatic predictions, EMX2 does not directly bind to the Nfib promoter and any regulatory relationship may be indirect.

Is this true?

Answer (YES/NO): NO